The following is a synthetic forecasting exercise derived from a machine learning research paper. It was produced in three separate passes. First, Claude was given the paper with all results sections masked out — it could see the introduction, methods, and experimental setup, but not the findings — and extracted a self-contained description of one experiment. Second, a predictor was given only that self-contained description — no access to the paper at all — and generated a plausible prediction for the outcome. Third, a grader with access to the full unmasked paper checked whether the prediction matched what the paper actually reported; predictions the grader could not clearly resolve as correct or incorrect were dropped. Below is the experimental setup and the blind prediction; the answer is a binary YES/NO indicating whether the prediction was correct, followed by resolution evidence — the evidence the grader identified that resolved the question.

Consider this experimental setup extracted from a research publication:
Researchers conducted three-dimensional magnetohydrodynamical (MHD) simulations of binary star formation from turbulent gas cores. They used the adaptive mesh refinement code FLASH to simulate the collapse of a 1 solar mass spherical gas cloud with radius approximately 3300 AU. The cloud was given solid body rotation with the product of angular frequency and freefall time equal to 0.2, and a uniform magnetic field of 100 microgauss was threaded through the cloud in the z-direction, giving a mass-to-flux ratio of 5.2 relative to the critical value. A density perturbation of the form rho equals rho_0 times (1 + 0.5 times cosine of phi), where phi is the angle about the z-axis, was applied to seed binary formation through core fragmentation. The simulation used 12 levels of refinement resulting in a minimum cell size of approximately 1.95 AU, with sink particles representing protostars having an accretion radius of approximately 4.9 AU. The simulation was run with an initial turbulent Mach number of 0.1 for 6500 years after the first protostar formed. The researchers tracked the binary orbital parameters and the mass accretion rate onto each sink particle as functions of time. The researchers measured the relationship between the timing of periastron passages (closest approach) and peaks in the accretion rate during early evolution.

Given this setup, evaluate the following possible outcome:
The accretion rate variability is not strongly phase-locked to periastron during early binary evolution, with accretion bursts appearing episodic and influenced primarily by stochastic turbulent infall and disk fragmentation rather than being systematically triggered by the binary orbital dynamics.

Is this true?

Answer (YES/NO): NO